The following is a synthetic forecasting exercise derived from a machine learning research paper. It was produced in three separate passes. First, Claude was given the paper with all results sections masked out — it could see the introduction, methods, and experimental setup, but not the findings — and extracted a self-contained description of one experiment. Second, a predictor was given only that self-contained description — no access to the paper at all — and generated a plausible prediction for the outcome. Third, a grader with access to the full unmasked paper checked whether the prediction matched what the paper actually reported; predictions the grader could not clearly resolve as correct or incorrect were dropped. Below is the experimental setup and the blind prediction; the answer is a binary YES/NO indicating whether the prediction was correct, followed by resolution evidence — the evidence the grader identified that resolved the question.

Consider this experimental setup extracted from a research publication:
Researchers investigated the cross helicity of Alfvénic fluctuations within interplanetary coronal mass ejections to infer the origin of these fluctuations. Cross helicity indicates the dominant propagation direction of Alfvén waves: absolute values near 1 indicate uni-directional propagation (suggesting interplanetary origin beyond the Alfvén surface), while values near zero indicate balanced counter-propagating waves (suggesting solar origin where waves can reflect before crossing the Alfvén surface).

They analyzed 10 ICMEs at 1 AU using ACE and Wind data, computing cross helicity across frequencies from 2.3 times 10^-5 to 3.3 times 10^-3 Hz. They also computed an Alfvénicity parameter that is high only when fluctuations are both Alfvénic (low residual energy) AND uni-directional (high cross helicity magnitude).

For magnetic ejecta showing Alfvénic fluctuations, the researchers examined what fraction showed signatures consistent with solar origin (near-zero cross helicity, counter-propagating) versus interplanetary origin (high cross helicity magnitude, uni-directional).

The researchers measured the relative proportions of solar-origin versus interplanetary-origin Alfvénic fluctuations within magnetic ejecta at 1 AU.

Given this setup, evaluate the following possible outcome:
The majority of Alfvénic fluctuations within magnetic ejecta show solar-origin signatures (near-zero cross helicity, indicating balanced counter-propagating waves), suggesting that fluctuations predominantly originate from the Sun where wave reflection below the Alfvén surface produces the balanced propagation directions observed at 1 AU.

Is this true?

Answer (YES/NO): NO